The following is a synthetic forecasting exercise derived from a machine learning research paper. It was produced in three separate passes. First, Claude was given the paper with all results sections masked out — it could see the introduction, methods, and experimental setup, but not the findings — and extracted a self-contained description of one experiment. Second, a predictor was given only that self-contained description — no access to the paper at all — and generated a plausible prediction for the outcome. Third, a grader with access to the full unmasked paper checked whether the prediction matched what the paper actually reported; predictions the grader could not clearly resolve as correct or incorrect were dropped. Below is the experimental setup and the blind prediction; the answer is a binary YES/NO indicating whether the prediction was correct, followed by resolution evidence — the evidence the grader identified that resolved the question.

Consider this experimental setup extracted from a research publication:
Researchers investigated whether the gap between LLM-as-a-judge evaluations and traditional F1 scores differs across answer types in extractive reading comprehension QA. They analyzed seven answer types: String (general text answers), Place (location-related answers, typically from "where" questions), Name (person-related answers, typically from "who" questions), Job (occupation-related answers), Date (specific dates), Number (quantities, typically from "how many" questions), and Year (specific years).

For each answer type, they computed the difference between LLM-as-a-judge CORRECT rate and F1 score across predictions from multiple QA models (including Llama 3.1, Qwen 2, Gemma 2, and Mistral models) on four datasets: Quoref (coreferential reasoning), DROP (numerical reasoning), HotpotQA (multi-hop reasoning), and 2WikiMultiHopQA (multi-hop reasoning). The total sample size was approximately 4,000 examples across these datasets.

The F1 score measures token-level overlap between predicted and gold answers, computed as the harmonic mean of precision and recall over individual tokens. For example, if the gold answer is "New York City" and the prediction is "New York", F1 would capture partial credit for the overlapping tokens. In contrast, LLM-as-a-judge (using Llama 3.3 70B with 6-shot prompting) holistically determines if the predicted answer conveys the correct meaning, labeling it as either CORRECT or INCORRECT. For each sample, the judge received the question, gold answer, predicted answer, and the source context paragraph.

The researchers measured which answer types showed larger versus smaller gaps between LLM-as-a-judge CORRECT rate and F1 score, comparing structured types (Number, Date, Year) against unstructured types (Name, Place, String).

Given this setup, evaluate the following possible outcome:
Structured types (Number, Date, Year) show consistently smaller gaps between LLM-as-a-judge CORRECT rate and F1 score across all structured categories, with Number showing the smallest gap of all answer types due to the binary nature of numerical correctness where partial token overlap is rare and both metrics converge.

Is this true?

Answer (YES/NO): NO